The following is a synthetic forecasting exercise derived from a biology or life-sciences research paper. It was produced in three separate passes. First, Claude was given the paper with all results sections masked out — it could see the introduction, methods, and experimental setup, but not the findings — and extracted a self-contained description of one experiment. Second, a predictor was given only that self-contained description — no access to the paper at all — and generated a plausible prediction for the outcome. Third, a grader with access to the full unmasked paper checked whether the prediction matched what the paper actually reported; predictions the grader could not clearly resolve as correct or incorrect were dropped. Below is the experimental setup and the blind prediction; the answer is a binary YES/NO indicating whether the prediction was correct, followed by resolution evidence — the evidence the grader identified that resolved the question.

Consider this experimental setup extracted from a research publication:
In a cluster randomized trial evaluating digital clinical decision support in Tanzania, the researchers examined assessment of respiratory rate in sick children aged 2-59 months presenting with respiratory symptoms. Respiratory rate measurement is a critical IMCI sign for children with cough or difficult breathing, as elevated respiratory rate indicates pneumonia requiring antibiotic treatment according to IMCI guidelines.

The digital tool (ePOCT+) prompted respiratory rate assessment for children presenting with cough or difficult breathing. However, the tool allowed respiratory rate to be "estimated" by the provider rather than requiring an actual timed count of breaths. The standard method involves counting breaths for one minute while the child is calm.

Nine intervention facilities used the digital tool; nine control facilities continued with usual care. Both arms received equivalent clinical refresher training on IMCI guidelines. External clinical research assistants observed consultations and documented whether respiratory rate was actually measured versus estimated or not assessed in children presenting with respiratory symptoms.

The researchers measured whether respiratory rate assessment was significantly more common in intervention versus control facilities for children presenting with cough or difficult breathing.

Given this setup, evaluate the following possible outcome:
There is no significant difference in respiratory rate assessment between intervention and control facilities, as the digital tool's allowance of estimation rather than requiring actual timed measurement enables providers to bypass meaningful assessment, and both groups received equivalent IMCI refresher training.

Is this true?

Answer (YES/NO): YES